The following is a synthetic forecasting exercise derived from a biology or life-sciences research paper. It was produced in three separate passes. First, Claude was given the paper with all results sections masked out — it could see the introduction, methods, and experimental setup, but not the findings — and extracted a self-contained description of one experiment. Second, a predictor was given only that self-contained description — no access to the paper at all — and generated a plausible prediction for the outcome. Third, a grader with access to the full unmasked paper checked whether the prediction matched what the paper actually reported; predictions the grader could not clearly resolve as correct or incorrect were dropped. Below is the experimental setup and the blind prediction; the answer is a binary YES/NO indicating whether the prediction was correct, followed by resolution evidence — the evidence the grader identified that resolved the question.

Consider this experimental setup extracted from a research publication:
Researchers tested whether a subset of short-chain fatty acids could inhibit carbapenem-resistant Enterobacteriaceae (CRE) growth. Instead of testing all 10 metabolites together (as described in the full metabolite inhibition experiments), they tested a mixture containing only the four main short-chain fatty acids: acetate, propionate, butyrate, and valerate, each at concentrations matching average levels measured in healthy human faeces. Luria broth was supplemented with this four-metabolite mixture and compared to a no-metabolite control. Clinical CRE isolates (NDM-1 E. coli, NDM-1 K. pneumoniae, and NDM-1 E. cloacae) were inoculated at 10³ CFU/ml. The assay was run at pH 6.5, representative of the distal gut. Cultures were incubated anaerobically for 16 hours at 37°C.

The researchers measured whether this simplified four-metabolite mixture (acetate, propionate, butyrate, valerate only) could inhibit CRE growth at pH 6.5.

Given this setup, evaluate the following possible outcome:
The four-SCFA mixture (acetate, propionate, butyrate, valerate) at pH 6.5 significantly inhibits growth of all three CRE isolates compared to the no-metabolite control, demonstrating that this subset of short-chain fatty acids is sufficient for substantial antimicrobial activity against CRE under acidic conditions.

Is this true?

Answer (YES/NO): YES